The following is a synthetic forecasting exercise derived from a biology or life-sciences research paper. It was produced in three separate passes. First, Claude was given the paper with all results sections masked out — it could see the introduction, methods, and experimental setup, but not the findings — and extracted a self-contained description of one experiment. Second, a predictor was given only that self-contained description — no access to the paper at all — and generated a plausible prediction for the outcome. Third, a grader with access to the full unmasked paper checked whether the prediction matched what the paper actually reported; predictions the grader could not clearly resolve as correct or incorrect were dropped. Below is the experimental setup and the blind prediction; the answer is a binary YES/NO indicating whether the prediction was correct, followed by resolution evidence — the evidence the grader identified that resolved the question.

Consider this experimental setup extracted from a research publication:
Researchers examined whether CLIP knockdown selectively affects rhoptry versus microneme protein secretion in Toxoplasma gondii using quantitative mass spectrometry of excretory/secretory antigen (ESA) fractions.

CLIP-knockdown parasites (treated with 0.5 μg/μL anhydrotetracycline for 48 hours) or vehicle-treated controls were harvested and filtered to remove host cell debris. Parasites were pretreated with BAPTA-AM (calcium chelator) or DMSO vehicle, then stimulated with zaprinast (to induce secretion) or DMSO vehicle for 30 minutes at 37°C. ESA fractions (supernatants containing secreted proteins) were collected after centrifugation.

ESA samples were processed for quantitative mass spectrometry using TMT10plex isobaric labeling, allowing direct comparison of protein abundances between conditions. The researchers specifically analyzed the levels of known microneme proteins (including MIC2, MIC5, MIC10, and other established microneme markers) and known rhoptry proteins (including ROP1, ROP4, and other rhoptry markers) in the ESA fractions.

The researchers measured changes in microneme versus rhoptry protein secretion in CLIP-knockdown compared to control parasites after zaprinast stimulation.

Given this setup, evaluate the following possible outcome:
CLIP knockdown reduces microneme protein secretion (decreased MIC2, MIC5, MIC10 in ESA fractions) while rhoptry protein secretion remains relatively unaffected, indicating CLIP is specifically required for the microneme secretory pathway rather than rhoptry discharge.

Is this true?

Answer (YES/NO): NO